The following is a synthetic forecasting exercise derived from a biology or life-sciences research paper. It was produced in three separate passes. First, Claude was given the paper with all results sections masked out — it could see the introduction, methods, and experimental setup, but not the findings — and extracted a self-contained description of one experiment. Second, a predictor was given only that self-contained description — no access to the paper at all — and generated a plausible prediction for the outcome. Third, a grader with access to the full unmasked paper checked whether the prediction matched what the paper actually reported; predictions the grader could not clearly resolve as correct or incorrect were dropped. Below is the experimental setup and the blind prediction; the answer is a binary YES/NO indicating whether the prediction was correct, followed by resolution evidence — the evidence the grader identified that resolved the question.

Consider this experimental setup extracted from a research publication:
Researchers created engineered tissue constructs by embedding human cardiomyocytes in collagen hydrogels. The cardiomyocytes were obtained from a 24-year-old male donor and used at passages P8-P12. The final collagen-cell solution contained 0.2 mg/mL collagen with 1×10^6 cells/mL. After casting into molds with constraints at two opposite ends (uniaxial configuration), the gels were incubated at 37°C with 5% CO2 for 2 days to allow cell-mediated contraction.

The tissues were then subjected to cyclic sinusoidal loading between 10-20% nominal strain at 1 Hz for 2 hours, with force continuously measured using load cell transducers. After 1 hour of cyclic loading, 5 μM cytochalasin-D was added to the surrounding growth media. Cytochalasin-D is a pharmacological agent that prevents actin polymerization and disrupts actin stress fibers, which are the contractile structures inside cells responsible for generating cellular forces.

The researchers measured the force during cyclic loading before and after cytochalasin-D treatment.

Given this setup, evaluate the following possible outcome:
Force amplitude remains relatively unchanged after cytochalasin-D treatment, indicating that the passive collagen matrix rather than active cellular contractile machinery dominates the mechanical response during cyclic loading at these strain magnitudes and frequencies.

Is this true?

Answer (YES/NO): NO